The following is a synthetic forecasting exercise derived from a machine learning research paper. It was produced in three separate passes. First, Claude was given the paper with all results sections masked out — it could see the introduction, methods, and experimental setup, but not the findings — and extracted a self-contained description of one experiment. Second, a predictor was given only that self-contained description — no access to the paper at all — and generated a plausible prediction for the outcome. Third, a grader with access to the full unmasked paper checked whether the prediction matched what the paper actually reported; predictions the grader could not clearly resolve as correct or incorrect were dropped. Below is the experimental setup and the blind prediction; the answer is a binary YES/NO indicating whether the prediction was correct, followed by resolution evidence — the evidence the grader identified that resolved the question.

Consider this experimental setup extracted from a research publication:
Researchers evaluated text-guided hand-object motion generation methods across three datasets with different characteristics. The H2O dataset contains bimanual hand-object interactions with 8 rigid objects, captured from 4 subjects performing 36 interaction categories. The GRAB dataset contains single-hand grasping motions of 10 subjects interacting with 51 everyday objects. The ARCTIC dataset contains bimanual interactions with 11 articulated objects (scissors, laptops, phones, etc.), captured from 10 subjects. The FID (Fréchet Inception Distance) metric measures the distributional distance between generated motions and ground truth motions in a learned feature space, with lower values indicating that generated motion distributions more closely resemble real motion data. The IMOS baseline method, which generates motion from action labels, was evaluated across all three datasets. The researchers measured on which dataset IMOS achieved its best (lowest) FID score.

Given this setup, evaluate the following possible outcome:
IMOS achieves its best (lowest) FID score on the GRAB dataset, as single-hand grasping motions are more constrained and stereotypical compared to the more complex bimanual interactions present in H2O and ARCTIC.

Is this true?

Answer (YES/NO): NO